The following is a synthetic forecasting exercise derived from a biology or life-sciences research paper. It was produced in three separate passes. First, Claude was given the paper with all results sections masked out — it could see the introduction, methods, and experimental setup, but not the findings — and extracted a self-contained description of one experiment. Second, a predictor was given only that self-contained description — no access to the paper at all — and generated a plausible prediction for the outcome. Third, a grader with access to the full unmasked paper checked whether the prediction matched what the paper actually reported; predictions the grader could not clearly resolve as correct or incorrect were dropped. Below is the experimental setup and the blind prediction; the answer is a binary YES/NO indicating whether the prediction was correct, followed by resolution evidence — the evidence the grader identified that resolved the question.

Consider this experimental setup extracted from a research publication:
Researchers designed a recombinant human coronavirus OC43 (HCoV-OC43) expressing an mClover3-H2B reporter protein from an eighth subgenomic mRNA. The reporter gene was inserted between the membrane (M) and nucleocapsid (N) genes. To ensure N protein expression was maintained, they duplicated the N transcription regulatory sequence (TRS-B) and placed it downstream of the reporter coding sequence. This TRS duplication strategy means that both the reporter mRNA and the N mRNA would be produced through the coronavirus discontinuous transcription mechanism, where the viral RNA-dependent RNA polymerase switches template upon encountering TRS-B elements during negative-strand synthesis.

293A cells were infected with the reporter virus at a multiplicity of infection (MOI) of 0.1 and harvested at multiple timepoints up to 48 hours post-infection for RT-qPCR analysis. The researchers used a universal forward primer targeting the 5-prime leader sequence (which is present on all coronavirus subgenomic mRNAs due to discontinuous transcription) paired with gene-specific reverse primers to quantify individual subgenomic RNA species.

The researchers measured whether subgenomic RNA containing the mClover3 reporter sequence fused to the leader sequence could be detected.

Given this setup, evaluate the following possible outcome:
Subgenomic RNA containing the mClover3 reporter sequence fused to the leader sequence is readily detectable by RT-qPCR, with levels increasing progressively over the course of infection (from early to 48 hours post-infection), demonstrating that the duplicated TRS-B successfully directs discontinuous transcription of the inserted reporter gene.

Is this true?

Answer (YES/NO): NO